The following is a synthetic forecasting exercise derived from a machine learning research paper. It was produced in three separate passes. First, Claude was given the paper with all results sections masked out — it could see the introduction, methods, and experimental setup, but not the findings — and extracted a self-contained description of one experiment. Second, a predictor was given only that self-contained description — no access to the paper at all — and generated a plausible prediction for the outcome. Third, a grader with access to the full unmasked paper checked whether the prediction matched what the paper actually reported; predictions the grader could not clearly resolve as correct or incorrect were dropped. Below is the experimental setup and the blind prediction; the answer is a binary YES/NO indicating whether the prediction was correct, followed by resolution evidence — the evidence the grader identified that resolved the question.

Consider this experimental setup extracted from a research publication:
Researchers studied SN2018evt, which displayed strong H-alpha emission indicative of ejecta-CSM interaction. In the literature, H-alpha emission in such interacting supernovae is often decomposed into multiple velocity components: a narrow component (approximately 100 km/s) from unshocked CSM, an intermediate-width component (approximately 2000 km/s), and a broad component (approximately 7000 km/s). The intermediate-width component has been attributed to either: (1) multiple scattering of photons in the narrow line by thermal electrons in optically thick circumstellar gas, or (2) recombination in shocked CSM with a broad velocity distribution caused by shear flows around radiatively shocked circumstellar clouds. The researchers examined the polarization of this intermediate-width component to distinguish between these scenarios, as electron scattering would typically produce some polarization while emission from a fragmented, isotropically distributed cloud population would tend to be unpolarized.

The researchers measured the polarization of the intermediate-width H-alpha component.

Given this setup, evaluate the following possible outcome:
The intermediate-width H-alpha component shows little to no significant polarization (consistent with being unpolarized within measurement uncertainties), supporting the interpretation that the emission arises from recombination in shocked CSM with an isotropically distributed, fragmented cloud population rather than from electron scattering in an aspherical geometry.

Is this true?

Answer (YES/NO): YES